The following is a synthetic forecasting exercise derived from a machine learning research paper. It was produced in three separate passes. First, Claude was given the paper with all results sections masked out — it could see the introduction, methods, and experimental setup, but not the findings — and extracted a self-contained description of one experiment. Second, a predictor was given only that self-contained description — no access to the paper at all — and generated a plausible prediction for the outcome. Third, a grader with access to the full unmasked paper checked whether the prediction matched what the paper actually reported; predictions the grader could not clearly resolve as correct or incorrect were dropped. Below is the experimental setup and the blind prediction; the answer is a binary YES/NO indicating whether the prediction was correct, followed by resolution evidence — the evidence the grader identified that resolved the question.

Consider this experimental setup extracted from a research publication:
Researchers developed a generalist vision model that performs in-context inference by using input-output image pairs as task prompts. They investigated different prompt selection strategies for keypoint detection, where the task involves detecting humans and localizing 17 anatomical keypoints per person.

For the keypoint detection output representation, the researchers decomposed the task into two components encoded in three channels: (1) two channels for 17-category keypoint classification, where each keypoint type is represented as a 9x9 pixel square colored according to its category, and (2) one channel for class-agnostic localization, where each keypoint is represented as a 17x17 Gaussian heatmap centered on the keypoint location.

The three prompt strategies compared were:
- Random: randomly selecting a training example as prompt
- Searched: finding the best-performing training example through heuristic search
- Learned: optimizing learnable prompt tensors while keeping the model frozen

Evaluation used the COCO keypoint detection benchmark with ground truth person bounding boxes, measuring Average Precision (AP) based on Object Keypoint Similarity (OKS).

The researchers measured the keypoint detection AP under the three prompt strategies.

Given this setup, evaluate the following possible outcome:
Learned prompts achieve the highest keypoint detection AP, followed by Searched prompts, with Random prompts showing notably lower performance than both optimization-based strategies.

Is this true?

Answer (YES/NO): NO